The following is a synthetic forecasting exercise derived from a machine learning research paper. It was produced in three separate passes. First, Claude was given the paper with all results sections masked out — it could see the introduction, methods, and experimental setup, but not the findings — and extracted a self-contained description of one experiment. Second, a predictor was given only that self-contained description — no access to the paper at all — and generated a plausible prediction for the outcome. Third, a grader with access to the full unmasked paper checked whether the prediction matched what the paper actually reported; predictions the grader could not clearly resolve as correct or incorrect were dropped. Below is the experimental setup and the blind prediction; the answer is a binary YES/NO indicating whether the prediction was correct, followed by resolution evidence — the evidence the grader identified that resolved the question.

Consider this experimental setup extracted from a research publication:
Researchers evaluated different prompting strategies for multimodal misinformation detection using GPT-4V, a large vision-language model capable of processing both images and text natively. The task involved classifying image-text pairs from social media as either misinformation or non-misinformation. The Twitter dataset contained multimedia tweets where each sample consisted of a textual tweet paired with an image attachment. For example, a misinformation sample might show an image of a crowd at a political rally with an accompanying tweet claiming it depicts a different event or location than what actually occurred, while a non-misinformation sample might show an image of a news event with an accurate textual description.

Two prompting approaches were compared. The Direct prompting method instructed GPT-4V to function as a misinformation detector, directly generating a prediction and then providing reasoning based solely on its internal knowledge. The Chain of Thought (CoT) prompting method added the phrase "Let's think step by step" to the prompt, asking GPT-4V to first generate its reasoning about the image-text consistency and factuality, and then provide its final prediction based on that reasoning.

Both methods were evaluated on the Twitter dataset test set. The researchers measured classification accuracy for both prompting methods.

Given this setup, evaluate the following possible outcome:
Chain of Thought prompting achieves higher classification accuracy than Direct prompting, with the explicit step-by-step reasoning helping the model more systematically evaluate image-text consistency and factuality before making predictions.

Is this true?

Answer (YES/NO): NO